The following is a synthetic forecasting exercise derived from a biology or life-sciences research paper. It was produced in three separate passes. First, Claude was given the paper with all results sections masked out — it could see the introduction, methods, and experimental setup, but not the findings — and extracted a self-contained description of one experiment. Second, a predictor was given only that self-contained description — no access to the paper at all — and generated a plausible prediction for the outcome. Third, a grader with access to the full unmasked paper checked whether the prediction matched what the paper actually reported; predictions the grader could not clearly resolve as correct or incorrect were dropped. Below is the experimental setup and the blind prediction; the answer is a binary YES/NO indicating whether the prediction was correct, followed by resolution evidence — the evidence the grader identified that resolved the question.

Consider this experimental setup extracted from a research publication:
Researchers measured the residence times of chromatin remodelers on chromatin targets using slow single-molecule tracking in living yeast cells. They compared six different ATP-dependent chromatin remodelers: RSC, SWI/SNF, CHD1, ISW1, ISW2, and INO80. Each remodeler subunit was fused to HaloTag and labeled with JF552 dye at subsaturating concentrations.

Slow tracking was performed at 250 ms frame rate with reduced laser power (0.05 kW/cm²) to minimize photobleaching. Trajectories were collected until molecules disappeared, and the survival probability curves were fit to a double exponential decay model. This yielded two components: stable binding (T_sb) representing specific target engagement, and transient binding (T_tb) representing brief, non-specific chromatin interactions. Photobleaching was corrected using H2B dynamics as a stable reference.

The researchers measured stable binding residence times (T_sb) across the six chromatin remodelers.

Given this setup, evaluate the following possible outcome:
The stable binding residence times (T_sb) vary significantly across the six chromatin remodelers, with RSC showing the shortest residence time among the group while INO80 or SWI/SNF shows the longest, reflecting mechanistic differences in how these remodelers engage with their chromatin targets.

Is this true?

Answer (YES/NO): NO